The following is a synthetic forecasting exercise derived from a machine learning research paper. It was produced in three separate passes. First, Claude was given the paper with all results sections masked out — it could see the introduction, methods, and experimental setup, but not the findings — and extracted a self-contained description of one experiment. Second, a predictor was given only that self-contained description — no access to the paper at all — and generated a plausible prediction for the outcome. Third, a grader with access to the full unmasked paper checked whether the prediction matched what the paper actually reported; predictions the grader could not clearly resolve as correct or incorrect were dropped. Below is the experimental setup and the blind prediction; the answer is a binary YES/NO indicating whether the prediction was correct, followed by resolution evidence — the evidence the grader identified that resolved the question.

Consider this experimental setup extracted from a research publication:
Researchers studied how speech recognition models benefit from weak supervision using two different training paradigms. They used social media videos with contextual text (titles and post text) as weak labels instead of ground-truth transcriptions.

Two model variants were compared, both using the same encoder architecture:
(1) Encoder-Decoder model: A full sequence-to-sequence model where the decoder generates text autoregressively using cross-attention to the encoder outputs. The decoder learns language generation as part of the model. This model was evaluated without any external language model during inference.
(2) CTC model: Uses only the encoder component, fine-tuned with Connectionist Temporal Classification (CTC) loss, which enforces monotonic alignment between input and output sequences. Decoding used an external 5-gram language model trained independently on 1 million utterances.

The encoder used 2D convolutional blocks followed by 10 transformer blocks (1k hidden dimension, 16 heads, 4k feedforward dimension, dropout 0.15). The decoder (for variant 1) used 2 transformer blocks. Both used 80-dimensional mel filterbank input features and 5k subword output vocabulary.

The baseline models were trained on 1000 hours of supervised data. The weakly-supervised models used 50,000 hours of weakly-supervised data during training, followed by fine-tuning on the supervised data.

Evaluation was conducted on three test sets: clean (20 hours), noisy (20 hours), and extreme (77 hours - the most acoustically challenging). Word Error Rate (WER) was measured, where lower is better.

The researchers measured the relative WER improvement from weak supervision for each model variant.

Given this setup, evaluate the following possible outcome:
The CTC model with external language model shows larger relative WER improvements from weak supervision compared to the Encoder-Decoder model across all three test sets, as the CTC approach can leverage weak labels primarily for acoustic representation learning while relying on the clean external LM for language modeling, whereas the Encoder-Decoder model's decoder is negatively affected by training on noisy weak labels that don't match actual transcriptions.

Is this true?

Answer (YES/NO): NO